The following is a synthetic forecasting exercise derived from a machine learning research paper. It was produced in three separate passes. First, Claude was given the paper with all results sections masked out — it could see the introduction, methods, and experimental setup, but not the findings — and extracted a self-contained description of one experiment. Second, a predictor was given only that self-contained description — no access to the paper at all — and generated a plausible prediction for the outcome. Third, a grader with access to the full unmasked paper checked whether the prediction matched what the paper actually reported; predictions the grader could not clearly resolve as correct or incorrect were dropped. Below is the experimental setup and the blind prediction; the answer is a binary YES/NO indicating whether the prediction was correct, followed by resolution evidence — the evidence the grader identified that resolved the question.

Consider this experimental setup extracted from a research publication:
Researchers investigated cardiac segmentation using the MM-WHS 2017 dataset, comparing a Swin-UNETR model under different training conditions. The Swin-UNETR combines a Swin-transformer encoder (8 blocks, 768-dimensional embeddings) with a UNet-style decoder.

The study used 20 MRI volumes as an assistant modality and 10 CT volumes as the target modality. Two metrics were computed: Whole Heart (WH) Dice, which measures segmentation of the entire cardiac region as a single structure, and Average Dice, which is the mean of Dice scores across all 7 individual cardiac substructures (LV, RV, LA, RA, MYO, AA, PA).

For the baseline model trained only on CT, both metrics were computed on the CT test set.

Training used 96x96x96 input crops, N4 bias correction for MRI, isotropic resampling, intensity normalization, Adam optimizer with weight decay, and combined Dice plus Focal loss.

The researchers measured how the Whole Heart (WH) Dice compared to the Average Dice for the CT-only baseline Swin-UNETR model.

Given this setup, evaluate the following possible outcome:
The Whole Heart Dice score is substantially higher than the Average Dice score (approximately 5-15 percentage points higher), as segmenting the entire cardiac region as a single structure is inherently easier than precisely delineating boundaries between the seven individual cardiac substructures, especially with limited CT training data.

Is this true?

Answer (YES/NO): NO